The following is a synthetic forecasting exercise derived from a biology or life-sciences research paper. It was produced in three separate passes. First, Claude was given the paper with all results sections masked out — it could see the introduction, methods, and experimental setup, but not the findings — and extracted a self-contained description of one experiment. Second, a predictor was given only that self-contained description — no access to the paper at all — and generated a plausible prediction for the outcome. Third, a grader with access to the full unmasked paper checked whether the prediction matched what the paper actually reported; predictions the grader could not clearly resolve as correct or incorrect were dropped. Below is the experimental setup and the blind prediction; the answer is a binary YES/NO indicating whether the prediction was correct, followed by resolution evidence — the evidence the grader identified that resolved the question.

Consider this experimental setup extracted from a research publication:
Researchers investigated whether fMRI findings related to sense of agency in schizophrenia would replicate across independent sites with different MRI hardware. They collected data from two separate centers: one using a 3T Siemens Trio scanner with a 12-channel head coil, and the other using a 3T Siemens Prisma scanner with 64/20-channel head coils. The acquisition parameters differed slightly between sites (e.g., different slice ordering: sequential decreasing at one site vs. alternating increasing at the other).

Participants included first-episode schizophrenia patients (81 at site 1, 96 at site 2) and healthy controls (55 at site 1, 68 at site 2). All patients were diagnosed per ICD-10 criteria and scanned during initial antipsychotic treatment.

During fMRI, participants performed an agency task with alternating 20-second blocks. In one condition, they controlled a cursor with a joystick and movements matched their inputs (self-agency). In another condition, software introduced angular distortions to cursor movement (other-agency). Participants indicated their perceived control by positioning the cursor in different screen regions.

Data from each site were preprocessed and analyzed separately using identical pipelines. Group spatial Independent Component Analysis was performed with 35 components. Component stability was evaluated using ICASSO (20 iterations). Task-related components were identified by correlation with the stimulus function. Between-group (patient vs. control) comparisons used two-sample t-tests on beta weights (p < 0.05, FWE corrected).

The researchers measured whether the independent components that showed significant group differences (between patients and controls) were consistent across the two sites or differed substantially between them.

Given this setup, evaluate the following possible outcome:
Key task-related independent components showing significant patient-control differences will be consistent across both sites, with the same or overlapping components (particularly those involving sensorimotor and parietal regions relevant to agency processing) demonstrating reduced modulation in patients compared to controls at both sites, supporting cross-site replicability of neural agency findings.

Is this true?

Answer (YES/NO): NO